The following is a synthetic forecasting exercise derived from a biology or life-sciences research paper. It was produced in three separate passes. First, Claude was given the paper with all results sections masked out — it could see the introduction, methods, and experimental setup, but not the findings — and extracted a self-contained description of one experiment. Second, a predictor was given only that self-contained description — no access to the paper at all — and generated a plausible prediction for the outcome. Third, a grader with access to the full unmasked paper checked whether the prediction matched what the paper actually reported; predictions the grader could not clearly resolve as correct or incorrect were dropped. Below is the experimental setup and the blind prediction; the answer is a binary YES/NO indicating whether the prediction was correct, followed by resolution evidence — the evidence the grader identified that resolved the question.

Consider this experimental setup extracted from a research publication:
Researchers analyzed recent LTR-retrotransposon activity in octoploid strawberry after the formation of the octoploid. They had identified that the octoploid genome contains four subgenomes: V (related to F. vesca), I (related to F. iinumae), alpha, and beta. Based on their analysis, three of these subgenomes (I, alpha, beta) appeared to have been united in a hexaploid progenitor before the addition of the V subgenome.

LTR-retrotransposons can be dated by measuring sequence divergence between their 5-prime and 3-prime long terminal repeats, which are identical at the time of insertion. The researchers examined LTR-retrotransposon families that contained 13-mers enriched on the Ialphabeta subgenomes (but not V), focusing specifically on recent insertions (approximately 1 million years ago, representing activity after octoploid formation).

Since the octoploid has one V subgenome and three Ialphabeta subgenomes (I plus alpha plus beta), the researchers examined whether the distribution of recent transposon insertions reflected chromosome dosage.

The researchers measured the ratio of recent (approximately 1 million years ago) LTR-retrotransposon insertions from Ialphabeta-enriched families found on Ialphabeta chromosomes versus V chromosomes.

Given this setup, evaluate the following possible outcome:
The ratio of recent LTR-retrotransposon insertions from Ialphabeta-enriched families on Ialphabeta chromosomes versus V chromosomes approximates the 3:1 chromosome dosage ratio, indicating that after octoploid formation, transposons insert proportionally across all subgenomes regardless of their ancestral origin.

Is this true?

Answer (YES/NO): YES